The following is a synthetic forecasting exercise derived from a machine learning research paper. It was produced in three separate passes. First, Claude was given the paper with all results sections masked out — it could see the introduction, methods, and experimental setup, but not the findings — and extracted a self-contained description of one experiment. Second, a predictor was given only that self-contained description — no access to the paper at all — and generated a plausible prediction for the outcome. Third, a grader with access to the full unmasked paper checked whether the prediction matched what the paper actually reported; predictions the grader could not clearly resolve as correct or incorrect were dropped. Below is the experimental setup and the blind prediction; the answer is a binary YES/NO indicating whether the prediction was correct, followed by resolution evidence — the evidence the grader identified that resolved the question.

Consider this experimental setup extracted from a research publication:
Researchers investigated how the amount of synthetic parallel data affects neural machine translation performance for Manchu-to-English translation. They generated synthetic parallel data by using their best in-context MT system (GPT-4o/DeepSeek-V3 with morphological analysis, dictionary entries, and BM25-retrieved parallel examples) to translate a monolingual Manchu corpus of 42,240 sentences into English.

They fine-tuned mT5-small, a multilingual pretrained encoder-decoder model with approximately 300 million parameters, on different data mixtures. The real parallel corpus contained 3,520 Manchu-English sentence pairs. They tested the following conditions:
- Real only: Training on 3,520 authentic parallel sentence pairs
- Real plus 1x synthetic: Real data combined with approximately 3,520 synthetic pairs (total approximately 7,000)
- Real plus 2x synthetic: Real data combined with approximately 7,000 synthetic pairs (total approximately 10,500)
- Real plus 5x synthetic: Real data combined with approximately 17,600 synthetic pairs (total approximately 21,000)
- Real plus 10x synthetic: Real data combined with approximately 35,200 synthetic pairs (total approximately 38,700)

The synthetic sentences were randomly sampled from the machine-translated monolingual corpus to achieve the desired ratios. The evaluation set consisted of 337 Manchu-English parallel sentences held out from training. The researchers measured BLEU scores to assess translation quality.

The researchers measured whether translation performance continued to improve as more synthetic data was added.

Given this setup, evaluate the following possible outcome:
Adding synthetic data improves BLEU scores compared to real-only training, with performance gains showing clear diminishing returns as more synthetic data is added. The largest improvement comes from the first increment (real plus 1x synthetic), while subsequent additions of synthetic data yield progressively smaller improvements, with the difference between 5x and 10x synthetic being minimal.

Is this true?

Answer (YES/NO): NO